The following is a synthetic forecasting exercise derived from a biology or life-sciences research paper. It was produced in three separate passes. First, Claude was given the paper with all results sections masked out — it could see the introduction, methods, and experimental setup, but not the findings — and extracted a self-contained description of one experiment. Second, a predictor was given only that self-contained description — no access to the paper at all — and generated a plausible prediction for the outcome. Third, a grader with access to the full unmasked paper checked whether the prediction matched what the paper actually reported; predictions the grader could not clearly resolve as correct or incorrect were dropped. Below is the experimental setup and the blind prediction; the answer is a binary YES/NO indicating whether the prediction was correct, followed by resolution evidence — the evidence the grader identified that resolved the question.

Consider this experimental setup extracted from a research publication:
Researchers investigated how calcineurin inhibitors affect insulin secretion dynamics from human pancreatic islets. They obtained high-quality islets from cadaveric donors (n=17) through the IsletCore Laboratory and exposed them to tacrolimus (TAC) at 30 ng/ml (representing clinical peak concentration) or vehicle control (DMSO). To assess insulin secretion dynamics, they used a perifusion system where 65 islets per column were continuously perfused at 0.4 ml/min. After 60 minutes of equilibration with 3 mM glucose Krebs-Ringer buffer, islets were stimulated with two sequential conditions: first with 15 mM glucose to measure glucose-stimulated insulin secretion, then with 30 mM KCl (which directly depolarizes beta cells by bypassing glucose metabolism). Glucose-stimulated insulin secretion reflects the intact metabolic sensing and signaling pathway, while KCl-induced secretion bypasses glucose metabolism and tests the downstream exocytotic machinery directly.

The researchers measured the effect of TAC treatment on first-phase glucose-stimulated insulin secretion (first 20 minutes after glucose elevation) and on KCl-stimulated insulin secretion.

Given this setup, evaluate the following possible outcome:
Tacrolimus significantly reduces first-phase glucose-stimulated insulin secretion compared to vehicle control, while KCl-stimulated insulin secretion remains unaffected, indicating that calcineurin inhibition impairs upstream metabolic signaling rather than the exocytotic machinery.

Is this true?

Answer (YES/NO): NO